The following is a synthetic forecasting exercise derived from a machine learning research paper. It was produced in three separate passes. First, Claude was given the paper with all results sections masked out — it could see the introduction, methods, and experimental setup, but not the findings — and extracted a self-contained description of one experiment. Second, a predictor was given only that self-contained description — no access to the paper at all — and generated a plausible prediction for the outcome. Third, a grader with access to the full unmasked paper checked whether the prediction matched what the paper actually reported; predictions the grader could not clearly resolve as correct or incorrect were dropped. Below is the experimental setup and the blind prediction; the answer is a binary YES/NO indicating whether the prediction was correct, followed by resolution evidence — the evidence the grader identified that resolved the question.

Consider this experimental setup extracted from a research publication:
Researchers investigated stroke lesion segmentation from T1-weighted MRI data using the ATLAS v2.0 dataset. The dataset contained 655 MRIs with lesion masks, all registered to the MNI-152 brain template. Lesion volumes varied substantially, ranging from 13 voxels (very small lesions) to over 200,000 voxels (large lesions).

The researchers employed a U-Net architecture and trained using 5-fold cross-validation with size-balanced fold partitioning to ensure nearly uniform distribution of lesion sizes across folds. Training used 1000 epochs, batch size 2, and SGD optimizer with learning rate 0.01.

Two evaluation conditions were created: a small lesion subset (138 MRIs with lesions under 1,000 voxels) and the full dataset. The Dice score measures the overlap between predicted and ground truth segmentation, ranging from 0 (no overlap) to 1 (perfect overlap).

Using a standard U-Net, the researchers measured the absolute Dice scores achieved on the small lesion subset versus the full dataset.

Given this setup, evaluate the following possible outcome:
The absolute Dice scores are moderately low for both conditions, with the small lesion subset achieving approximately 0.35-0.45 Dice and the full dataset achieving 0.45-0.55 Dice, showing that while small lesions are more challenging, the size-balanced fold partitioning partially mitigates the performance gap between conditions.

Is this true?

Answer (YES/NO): NO